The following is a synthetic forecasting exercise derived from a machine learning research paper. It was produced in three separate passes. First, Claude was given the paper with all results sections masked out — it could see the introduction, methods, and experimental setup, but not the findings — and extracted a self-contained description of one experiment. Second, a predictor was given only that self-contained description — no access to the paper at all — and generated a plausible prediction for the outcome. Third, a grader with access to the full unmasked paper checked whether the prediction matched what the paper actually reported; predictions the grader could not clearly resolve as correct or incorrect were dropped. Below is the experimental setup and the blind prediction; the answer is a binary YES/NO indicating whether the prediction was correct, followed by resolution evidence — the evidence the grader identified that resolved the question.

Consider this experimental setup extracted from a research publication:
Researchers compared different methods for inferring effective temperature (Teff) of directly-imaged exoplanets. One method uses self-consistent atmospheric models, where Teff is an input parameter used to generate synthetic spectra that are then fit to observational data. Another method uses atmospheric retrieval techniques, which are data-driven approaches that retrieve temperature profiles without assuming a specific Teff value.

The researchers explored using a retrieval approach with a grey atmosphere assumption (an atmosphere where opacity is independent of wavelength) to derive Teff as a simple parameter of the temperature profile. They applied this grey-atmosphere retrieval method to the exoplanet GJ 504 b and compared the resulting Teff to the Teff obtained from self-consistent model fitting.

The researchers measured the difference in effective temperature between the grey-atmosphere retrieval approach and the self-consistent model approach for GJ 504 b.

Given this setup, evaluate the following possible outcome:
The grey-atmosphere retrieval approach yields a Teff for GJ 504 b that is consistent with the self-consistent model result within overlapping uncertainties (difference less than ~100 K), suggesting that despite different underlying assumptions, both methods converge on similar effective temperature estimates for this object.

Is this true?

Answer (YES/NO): NO